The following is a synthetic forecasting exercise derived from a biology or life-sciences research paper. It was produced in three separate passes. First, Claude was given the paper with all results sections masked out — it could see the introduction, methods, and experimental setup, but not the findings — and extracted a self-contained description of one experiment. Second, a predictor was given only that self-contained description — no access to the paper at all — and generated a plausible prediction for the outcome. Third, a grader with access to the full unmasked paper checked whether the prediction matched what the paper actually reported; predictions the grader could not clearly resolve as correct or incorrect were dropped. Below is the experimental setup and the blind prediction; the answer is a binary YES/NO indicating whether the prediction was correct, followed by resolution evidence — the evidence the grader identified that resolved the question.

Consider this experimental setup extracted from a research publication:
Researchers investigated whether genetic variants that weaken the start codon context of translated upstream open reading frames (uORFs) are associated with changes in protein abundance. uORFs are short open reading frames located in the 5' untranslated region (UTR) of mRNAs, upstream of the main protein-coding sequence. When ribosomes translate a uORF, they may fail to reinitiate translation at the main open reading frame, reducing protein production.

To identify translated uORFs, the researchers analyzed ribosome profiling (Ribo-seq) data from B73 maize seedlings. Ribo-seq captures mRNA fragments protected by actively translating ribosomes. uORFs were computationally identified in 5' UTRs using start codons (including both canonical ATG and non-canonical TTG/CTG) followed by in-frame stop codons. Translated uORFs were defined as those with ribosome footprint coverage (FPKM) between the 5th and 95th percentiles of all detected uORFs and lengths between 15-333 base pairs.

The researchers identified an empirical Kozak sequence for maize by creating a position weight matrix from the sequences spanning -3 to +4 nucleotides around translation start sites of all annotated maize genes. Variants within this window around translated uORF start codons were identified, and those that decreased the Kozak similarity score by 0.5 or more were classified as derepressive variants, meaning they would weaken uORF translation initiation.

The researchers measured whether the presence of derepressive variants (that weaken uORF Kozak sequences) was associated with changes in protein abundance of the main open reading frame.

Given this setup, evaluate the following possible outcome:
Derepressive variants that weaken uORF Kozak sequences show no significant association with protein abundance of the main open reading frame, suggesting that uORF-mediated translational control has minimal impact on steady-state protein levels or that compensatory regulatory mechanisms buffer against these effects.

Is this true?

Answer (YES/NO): NO